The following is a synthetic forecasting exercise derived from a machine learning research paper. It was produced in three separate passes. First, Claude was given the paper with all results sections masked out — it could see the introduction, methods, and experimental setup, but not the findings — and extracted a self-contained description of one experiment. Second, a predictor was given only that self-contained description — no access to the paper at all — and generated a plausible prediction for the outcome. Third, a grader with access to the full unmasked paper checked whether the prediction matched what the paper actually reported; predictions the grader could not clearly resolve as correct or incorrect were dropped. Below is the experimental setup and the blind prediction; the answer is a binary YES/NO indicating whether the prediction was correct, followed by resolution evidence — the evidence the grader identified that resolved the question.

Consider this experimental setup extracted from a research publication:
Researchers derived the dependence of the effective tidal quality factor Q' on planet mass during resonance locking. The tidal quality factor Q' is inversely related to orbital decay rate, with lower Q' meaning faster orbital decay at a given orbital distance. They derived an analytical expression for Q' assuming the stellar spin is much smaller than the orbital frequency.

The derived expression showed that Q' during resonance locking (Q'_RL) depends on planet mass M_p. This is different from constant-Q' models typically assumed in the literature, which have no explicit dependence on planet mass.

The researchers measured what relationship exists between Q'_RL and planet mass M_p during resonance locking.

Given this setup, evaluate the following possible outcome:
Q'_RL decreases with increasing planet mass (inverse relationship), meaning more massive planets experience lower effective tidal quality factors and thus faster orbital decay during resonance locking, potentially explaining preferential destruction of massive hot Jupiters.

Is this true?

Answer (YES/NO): NO